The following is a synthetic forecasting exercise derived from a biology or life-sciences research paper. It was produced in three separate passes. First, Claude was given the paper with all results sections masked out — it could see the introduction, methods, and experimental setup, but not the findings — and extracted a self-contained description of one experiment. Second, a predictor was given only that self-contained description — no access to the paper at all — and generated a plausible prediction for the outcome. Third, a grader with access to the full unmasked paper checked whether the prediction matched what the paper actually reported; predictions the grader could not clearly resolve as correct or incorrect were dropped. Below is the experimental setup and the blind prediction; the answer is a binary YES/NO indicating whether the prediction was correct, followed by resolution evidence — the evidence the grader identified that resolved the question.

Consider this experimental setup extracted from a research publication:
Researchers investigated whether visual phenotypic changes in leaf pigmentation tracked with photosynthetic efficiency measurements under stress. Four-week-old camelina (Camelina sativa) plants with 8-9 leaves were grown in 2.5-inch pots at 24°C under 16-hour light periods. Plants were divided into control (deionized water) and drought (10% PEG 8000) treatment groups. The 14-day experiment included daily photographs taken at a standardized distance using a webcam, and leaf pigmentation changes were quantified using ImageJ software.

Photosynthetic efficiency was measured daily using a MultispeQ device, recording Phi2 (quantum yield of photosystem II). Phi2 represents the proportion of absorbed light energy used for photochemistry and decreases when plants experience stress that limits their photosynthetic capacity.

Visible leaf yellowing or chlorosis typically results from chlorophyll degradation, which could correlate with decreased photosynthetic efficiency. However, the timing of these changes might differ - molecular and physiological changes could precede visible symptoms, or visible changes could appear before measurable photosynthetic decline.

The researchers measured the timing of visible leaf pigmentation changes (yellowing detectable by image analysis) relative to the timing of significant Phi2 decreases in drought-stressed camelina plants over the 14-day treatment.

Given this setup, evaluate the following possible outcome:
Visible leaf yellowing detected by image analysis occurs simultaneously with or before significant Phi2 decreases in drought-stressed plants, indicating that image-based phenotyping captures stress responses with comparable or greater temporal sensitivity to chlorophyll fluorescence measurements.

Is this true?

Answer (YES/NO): NO